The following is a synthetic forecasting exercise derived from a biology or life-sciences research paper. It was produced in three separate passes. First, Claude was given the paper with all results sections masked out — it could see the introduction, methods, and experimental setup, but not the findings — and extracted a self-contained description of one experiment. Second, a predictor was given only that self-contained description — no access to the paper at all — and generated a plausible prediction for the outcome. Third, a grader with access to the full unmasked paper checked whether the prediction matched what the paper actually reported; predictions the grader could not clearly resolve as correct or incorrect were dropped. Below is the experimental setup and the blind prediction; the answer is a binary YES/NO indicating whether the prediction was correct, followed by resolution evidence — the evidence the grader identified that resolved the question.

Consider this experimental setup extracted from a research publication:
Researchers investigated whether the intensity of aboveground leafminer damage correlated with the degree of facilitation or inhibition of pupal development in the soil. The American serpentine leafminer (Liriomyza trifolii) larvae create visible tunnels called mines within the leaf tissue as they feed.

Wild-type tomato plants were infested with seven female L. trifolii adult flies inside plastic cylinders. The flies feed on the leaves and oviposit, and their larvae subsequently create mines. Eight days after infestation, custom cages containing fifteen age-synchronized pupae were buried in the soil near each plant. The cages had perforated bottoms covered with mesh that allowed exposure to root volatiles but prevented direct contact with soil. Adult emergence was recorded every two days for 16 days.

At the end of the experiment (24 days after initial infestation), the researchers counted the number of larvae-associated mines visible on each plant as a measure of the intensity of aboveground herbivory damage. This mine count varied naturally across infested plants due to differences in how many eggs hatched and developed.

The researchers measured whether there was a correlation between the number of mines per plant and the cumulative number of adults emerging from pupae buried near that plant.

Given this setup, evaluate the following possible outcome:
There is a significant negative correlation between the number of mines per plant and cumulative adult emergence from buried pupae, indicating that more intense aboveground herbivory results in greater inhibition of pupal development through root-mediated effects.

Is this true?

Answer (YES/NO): NO